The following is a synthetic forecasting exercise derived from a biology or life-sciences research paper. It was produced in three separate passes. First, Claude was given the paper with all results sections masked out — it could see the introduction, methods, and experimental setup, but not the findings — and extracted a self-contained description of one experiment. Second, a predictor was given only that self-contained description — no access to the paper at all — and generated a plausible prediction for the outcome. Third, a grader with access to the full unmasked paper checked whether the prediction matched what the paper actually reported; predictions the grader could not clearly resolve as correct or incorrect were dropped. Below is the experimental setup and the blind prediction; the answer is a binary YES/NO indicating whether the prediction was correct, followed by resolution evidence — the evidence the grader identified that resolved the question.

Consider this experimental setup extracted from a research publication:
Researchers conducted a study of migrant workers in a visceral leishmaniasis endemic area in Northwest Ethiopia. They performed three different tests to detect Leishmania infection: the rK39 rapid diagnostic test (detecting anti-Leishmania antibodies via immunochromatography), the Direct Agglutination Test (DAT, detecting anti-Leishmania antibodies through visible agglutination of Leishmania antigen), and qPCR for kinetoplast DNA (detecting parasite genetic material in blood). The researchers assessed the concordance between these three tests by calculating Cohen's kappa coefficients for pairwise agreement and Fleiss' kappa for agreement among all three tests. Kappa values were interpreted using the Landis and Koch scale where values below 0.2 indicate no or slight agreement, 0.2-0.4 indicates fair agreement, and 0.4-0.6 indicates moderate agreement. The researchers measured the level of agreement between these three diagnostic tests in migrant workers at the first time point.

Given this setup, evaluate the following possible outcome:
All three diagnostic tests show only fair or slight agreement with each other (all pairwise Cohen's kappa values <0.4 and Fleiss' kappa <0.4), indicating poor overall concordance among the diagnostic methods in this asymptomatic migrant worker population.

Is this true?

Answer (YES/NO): YES